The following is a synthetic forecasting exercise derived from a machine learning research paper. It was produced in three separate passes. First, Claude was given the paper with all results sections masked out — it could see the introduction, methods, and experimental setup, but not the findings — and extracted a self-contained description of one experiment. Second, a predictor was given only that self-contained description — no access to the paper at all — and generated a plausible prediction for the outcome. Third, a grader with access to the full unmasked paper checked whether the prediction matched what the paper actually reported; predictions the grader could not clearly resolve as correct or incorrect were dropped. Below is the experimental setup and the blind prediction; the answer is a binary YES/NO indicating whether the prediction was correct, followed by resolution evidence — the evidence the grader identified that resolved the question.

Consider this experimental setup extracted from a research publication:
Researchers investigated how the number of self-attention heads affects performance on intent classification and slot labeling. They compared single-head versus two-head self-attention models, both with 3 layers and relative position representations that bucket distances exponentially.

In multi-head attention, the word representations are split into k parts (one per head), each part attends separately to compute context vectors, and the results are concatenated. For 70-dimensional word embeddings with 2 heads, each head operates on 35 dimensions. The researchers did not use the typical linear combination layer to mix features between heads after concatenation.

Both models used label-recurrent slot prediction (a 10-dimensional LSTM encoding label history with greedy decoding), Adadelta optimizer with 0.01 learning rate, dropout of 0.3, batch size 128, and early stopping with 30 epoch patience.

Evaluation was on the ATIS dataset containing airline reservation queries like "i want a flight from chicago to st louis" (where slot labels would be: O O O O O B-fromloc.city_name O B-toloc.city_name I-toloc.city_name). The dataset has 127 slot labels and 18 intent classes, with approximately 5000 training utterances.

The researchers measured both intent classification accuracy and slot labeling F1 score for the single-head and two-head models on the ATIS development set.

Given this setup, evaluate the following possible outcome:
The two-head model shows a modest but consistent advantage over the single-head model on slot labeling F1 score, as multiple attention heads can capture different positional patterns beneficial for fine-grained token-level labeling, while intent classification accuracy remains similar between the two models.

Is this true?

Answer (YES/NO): YES